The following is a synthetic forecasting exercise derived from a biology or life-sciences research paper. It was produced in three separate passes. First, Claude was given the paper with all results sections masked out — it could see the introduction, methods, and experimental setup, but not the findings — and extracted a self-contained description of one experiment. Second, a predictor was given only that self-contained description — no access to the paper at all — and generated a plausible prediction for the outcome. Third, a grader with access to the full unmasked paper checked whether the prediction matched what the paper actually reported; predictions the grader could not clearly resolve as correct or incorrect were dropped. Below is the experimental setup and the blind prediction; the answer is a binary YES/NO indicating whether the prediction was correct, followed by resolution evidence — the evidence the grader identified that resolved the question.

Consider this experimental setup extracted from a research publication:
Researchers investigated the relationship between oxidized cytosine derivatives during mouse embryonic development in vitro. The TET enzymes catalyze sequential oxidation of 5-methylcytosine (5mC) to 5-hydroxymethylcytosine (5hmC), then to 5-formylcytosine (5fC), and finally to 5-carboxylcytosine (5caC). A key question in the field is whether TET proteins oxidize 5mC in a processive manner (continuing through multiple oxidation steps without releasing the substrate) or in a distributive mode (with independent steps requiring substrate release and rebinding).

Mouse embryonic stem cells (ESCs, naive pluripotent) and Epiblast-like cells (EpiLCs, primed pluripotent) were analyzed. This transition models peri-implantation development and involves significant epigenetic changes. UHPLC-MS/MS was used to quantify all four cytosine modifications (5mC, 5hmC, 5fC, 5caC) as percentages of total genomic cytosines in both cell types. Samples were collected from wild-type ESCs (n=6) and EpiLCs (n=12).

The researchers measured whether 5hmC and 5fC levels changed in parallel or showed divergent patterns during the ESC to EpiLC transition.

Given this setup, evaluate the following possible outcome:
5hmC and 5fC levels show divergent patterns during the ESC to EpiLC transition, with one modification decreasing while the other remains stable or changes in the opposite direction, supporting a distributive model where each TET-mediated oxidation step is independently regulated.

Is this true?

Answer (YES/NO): NO